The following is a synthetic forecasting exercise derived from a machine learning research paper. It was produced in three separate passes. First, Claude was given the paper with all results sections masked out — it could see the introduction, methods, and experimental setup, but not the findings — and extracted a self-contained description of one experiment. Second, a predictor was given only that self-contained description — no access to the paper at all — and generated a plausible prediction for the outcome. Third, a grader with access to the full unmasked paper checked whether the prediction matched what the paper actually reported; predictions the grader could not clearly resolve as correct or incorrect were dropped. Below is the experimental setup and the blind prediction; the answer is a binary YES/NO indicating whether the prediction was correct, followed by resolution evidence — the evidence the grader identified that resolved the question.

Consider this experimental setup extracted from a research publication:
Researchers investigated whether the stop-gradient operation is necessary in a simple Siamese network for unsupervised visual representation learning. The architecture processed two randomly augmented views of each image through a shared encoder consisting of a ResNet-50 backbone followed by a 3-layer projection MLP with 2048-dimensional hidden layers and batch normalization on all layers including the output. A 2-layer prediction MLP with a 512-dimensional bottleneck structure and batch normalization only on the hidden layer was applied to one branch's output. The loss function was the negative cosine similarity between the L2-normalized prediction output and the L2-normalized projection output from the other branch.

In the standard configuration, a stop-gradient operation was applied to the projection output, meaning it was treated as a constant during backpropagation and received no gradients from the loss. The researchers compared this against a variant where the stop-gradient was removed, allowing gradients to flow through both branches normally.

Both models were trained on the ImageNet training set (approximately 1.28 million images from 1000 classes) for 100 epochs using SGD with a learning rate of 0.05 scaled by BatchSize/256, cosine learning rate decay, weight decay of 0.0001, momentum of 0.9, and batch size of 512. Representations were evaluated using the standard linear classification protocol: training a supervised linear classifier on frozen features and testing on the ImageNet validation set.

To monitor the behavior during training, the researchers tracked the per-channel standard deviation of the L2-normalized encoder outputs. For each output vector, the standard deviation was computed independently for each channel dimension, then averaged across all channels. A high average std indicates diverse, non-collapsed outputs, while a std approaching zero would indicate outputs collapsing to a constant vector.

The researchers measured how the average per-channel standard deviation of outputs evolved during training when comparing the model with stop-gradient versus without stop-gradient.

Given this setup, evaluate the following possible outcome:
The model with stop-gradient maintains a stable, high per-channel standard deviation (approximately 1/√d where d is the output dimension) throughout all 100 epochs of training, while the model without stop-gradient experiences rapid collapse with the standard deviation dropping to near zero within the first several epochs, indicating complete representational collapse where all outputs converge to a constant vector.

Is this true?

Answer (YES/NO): YES